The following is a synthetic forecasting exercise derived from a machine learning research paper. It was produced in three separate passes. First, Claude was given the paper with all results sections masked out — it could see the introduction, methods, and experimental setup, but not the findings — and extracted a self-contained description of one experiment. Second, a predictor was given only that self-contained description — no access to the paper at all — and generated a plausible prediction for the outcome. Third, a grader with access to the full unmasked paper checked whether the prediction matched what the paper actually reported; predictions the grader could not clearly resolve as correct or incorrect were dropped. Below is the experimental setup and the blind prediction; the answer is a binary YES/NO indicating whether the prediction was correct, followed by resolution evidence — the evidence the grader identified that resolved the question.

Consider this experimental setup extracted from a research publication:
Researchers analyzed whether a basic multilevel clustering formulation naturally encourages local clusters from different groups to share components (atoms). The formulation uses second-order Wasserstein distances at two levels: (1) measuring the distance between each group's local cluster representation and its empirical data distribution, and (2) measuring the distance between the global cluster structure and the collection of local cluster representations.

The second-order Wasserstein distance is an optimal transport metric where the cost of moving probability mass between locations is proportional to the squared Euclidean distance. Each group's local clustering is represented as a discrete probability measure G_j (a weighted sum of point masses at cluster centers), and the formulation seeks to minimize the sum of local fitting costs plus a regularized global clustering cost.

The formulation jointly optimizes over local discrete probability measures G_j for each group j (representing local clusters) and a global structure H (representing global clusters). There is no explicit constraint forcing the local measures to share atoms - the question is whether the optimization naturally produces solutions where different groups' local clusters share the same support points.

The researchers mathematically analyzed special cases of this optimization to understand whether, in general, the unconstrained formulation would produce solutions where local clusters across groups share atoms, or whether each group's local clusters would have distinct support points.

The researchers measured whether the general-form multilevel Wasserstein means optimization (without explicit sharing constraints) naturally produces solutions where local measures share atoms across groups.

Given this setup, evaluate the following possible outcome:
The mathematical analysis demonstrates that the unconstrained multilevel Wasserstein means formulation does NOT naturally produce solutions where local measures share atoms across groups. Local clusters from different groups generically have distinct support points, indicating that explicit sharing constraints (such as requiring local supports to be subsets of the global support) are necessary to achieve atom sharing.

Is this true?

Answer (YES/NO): YES